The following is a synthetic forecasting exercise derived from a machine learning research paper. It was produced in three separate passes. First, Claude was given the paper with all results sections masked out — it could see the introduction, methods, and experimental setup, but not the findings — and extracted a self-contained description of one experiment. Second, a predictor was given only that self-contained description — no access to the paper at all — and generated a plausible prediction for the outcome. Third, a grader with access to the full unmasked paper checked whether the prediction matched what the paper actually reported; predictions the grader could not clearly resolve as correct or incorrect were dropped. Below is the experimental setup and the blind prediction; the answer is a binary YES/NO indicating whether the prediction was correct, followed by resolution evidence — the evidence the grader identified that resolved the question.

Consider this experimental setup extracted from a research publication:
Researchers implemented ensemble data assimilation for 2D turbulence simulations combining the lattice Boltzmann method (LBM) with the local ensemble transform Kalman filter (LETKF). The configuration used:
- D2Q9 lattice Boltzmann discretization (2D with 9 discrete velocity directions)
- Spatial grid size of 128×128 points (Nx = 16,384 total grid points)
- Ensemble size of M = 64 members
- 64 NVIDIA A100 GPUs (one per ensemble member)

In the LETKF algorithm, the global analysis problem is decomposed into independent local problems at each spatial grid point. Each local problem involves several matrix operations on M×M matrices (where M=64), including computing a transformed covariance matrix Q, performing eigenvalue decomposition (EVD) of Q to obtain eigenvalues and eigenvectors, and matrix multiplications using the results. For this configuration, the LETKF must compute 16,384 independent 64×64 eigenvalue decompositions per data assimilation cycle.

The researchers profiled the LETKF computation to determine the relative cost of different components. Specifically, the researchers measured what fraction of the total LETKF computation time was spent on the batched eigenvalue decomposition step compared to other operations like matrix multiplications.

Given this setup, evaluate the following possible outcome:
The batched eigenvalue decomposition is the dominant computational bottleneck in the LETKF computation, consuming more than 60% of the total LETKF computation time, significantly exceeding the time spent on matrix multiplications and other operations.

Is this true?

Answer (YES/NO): NO